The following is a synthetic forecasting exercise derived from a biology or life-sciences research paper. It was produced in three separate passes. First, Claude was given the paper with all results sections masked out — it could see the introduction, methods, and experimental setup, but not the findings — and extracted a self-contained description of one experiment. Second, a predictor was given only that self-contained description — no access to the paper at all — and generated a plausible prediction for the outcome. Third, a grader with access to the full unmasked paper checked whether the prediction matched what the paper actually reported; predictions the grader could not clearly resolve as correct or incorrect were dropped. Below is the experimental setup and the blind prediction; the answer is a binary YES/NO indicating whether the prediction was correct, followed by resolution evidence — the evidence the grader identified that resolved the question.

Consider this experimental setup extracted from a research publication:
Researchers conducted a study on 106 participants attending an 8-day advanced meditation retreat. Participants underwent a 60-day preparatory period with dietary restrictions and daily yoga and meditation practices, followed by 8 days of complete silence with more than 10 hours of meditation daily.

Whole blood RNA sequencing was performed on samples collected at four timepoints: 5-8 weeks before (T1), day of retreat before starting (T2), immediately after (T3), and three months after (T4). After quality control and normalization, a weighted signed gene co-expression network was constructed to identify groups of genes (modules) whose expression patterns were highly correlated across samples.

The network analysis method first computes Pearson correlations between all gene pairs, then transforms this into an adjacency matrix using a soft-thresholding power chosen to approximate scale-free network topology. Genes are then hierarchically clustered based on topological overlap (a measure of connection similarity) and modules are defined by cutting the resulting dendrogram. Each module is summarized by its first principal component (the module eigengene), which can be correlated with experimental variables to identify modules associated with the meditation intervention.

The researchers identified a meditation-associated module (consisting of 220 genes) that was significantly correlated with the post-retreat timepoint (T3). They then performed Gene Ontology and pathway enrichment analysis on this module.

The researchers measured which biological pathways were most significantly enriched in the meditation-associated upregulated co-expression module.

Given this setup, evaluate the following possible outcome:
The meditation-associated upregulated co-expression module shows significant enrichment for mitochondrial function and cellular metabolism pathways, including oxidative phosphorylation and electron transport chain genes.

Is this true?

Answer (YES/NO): NO